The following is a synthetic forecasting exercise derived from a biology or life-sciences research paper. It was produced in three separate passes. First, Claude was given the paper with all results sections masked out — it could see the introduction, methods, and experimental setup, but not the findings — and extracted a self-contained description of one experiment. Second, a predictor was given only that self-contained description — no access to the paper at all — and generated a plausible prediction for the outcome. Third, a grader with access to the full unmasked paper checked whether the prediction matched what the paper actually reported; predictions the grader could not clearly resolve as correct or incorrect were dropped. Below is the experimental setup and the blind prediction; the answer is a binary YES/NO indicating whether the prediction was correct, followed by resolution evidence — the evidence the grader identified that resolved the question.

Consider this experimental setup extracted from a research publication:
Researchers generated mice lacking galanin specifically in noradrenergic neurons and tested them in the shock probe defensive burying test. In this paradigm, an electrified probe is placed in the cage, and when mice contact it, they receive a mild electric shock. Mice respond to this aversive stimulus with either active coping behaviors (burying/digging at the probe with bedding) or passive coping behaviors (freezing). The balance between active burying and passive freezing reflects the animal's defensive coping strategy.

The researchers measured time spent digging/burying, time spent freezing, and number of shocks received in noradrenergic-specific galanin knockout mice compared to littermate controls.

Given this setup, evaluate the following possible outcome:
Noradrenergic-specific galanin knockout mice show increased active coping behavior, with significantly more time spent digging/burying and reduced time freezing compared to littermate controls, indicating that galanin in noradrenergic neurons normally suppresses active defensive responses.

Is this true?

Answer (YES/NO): NO